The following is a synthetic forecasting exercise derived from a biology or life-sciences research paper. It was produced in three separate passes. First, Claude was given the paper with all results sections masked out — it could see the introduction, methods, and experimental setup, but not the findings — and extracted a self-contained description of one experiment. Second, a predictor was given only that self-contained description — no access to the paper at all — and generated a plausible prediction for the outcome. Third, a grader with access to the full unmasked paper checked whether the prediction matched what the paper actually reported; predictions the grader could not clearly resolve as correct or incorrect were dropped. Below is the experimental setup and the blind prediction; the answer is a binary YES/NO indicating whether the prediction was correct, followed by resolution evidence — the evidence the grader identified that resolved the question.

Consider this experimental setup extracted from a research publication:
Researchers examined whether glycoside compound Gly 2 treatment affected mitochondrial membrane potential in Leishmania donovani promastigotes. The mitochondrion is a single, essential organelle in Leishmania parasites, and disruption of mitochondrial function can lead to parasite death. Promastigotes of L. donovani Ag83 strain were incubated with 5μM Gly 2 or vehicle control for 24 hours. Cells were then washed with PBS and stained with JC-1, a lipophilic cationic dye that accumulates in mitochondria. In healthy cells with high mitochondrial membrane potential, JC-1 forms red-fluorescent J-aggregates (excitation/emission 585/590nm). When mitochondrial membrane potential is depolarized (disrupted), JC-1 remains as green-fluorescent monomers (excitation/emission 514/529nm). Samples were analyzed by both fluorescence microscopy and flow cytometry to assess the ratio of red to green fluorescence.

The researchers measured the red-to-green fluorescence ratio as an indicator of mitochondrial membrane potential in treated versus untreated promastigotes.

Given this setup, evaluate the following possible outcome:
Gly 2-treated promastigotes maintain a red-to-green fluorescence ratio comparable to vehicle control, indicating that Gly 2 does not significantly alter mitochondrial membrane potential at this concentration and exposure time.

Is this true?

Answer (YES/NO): NO